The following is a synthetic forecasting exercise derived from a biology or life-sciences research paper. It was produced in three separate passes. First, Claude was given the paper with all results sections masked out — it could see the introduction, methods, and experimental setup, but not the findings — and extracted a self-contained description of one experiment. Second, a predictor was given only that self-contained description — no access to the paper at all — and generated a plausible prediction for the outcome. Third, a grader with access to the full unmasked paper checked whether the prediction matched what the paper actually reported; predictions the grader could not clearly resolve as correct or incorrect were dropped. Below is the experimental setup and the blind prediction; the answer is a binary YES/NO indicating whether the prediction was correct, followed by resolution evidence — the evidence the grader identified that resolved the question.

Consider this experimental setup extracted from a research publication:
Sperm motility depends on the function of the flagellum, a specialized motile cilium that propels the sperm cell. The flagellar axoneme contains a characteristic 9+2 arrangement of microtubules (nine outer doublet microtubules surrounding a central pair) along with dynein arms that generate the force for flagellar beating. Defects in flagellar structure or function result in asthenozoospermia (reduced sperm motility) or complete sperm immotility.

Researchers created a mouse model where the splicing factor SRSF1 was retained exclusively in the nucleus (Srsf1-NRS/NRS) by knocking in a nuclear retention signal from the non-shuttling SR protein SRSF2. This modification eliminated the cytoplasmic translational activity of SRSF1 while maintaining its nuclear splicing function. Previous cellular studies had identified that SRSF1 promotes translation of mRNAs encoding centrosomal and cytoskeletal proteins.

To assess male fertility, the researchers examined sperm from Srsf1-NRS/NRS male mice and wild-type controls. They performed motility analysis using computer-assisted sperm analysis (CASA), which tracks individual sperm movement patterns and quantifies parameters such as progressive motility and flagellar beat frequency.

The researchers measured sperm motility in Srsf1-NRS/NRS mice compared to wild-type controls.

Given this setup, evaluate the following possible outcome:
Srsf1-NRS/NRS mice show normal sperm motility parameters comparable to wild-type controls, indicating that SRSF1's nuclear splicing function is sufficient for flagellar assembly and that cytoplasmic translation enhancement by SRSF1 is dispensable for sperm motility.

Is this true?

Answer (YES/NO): NO